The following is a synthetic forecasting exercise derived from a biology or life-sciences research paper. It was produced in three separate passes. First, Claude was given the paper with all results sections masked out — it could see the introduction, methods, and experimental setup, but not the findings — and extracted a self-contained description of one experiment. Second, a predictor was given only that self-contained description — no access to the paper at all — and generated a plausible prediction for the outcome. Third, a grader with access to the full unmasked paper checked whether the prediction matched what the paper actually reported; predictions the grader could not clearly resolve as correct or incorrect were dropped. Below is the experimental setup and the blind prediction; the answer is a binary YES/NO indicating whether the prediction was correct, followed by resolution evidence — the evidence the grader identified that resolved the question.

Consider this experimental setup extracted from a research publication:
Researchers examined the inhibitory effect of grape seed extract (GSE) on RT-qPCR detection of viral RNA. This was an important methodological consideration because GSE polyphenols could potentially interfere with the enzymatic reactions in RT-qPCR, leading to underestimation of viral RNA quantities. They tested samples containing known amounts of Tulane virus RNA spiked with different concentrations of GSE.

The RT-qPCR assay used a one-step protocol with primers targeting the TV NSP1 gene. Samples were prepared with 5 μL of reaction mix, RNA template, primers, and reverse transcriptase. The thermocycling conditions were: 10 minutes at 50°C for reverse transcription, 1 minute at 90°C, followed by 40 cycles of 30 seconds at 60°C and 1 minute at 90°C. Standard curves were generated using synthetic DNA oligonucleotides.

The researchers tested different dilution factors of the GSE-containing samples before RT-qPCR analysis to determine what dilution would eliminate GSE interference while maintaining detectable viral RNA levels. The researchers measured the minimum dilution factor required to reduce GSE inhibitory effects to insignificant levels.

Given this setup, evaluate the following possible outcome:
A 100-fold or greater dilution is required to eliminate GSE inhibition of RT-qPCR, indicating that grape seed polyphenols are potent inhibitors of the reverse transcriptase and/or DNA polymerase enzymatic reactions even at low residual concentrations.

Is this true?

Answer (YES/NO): YES